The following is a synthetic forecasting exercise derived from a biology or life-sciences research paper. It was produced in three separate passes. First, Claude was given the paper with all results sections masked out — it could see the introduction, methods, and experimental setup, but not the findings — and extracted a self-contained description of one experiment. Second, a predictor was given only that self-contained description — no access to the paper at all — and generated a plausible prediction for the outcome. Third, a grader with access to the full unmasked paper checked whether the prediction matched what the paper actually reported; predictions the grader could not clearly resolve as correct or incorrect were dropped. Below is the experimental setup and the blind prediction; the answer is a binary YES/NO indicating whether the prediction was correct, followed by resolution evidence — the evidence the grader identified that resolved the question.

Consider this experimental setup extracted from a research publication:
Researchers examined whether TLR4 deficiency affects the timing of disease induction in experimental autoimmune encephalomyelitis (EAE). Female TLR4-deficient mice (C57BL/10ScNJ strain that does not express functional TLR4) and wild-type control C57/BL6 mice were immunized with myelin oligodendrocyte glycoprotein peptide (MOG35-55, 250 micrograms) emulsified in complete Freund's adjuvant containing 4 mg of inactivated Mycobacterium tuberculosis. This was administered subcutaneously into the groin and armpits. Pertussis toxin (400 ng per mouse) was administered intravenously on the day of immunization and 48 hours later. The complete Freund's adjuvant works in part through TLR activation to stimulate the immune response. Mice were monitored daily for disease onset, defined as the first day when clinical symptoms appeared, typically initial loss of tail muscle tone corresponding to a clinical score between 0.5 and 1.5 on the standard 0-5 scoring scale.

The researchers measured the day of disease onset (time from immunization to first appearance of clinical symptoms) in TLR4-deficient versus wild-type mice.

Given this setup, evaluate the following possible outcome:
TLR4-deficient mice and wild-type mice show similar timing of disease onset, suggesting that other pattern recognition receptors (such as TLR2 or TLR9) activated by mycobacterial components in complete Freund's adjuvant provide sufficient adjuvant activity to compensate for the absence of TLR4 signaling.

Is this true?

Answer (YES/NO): YES